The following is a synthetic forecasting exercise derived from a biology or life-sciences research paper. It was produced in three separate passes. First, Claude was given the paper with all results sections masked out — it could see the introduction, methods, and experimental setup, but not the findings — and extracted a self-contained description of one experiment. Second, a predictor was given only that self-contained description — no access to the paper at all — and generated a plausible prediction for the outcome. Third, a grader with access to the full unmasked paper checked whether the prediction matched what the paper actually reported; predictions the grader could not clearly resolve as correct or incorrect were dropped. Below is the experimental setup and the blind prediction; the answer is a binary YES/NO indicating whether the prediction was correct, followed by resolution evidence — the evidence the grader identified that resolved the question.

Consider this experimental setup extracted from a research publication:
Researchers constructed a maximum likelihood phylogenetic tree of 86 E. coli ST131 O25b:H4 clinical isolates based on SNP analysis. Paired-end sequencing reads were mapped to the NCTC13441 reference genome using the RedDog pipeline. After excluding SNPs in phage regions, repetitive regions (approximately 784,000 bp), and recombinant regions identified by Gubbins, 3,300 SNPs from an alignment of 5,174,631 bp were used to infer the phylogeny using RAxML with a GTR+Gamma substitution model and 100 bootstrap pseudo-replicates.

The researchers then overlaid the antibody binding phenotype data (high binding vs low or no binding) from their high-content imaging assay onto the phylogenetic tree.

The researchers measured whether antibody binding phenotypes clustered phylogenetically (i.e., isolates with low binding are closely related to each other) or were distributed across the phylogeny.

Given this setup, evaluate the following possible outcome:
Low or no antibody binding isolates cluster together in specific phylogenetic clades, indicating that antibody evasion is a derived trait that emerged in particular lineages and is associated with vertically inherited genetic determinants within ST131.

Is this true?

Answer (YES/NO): NO